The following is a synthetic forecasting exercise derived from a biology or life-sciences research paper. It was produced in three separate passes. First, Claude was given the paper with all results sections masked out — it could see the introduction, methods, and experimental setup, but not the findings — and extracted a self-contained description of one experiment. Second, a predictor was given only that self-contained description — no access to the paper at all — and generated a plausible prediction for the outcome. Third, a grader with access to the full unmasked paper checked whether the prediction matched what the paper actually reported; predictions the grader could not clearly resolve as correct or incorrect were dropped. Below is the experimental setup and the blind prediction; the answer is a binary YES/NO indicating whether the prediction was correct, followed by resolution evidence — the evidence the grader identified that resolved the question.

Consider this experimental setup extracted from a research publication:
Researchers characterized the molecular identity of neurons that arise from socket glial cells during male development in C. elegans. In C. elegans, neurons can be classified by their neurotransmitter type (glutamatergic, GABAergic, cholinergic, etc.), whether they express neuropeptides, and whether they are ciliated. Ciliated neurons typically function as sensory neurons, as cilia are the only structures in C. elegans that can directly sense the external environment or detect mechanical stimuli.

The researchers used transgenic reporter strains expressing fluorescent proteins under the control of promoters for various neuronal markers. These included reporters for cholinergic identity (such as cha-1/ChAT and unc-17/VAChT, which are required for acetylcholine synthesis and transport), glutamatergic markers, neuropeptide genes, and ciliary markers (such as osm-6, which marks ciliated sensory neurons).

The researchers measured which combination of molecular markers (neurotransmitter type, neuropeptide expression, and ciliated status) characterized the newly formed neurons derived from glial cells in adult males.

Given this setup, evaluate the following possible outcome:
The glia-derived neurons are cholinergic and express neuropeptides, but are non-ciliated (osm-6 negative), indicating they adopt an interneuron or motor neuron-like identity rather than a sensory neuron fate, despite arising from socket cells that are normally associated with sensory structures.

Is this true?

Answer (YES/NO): NO